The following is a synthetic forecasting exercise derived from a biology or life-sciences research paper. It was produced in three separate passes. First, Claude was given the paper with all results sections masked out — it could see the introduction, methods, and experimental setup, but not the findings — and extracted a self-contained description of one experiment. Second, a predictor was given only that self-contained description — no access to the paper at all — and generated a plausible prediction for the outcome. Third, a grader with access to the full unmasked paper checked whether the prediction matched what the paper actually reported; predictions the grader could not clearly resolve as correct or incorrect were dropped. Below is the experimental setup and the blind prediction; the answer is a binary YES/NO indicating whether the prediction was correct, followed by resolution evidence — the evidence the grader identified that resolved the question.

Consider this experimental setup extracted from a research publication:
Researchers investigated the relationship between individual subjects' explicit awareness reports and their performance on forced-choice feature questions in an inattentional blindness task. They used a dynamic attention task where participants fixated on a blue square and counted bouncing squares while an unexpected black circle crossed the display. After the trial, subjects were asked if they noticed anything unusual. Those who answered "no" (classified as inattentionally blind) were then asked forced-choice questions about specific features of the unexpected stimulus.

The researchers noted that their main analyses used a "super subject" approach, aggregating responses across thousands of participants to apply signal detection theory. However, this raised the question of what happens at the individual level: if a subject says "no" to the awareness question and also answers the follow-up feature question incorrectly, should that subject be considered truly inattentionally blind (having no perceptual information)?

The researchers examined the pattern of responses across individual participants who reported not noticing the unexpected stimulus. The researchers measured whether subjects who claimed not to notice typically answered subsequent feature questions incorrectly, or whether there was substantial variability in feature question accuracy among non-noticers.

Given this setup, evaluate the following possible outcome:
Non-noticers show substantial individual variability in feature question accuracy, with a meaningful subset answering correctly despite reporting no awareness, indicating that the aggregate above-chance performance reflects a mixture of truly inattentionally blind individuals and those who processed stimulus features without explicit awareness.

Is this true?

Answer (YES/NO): NO